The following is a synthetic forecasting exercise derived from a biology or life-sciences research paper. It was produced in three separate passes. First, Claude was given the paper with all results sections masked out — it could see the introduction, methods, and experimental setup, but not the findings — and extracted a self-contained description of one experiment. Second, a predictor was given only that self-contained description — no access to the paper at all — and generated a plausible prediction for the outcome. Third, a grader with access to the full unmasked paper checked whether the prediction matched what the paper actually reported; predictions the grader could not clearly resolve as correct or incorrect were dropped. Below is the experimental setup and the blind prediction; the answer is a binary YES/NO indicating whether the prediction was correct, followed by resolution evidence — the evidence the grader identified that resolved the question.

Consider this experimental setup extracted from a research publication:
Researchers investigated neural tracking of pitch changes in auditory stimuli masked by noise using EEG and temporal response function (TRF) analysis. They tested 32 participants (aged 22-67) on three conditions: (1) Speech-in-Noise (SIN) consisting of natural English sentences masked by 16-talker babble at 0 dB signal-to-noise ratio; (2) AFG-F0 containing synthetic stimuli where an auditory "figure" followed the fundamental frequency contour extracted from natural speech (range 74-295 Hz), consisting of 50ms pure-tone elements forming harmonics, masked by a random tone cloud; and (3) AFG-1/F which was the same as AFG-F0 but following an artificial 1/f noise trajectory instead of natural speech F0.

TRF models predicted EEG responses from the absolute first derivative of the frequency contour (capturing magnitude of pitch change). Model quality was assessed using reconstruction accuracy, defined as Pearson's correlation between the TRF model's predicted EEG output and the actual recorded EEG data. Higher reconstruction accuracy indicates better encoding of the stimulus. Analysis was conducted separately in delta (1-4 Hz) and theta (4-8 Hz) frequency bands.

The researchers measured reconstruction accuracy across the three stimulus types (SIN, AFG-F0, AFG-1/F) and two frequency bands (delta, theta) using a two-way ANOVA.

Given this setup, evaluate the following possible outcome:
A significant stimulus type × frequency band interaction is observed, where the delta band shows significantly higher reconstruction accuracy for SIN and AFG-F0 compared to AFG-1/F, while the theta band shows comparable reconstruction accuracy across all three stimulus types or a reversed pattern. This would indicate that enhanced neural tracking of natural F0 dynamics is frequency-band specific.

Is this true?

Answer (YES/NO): NO